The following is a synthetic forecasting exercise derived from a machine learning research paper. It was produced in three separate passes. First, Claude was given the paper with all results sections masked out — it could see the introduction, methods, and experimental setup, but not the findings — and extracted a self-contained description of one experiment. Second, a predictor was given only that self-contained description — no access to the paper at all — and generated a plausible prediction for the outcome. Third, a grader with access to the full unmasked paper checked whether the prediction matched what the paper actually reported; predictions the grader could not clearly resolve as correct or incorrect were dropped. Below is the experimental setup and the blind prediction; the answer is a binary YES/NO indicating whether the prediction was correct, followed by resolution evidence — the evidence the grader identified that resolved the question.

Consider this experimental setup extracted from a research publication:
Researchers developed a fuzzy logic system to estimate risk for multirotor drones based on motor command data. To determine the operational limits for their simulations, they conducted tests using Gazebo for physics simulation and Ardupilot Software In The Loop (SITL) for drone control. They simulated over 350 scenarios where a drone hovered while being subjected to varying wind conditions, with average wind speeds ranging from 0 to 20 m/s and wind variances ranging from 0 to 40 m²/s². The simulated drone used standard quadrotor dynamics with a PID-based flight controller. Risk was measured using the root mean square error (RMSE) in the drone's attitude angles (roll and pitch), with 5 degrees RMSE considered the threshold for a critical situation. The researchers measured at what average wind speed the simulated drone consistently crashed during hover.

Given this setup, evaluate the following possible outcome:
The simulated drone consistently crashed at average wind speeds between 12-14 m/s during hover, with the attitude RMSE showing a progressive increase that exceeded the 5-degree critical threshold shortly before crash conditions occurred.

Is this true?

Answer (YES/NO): NO